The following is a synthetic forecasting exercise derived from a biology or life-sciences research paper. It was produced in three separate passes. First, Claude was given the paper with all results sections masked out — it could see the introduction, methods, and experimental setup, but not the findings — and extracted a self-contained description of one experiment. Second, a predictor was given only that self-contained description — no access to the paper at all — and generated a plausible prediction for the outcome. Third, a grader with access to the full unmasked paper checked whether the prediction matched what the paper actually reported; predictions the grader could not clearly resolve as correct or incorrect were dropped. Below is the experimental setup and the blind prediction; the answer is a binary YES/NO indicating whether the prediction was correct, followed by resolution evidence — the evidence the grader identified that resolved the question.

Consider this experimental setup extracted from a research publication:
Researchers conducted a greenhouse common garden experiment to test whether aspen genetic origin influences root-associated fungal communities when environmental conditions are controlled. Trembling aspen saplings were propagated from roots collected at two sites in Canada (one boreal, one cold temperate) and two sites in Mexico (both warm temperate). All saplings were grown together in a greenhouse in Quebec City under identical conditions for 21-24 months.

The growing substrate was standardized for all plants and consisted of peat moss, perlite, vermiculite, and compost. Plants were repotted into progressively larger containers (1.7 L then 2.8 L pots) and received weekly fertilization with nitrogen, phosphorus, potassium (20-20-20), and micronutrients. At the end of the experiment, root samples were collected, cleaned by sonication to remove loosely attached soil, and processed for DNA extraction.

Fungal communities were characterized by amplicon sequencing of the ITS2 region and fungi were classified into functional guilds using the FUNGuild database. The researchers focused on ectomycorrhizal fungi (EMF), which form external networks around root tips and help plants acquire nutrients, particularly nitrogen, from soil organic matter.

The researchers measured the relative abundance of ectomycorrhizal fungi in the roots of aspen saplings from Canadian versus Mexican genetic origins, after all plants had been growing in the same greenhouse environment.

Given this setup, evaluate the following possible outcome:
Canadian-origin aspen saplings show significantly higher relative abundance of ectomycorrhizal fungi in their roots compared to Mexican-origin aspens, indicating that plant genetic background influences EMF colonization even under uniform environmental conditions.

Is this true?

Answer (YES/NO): NO